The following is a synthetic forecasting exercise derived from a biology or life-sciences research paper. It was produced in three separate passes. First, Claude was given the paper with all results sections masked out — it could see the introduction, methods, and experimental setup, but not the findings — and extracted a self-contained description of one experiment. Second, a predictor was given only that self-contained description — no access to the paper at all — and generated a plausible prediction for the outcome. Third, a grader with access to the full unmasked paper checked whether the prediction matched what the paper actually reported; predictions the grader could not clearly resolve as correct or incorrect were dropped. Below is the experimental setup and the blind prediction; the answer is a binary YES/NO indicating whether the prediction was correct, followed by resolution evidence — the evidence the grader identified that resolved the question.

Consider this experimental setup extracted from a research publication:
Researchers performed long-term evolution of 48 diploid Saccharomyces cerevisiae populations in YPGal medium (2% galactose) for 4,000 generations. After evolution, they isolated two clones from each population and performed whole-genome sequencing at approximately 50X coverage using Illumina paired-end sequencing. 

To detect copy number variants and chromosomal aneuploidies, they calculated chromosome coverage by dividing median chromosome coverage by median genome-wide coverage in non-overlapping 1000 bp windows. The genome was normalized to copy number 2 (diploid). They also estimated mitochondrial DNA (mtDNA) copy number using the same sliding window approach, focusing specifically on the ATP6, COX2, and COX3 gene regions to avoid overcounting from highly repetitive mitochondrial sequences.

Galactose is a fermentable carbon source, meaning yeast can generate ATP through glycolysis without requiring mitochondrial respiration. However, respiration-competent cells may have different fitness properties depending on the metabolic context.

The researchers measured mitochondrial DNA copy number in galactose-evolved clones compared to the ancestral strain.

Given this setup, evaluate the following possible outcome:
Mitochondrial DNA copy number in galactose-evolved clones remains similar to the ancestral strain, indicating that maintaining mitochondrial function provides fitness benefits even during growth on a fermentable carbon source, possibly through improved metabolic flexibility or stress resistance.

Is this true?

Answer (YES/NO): NO